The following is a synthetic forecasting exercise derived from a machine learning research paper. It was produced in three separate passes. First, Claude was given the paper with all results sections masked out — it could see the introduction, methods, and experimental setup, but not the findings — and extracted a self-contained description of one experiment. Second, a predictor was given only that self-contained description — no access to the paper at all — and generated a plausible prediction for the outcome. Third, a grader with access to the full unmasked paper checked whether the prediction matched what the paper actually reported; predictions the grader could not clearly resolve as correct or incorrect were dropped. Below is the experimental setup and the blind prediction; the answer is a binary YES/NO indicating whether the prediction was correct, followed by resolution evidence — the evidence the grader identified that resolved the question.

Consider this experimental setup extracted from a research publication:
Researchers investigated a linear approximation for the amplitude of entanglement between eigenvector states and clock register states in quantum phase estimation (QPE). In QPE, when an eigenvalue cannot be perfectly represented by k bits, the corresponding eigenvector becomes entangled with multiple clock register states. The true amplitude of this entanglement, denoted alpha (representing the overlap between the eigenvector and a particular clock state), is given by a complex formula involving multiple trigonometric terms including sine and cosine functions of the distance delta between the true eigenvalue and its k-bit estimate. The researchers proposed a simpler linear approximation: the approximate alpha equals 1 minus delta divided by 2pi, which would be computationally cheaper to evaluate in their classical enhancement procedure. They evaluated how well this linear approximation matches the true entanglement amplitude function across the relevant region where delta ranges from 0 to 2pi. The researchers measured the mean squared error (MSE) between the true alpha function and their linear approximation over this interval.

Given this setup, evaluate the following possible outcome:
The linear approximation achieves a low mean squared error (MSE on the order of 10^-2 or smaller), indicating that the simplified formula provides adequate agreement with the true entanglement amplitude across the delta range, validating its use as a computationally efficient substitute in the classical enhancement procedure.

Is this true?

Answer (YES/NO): NO